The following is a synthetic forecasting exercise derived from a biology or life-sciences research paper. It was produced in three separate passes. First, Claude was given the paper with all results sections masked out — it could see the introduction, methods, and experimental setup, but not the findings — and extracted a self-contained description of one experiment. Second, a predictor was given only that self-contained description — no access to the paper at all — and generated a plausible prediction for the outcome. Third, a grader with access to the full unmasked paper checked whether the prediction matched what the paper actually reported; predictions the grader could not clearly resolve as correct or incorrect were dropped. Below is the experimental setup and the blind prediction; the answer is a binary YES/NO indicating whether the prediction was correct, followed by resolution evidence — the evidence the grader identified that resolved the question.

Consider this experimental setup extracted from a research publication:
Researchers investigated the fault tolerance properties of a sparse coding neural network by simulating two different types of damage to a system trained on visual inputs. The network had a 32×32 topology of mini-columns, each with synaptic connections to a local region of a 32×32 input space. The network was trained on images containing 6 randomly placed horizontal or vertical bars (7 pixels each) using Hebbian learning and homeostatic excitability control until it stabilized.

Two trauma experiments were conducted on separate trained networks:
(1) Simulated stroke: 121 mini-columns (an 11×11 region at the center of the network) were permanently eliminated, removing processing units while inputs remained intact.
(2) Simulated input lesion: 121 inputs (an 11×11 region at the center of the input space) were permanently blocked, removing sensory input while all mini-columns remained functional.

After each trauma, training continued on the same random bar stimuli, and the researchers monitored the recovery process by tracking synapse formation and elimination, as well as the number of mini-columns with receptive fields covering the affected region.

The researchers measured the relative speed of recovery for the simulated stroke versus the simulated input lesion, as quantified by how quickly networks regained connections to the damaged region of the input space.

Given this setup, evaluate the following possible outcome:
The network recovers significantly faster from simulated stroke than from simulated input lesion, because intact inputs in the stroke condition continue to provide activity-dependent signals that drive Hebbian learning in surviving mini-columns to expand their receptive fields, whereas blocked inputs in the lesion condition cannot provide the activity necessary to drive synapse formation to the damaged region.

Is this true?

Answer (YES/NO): NO